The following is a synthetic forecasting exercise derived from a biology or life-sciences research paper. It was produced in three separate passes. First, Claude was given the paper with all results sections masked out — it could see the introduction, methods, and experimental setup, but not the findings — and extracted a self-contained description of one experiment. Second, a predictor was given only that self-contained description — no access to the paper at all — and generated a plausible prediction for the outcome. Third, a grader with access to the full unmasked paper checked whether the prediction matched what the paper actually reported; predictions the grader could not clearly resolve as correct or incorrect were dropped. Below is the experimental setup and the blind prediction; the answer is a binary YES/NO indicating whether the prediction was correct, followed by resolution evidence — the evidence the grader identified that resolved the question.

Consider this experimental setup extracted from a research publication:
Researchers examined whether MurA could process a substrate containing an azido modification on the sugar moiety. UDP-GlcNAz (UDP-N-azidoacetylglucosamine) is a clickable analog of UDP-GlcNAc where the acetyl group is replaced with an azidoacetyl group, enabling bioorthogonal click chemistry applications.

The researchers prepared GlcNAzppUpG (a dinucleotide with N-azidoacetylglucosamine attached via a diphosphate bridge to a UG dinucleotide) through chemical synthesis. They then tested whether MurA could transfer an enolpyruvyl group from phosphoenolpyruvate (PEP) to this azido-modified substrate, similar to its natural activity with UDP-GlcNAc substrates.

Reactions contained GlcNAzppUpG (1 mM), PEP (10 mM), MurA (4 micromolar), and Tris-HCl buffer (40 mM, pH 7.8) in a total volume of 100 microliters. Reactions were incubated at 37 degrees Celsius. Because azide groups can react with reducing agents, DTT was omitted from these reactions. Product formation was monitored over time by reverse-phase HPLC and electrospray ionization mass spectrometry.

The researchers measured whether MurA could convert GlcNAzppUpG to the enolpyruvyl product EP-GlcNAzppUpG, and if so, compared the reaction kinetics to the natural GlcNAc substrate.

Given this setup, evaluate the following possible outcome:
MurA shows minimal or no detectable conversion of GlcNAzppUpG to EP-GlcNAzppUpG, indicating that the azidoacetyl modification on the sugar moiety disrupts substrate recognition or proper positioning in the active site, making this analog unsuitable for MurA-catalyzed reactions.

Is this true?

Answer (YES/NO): NO